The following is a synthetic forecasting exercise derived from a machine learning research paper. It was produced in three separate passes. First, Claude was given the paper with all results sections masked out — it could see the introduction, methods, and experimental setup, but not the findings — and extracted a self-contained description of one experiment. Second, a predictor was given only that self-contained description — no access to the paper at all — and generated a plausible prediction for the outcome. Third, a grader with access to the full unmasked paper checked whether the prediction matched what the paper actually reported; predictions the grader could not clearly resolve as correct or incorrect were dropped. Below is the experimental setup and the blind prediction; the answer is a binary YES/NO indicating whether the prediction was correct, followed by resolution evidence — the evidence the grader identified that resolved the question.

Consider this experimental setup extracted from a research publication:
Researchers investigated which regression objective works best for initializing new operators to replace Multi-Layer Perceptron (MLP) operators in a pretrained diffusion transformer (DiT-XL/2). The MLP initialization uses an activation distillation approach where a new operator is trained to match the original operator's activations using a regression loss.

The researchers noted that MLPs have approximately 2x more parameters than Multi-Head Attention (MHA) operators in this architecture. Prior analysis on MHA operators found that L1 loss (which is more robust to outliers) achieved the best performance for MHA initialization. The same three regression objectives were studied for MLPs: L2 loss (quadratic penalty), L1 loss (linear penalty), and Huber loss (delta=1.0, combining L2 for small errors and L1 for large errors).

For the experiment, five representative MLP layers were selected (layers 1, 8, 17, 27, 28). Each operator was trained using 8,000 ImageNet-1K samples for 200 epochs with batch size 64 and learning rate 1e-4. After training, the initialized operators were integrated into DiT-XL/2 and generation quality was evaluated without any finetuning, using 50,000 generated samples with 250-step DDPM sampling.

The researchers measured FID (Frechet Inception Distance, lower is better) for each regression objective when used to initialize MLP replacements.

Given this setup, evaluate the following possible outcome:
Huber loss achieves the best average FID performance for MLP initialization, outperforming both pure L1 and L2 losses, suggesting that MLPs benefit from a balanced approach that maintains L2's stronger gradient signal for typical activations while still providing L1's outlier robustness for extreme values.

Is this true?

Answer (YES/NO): NO